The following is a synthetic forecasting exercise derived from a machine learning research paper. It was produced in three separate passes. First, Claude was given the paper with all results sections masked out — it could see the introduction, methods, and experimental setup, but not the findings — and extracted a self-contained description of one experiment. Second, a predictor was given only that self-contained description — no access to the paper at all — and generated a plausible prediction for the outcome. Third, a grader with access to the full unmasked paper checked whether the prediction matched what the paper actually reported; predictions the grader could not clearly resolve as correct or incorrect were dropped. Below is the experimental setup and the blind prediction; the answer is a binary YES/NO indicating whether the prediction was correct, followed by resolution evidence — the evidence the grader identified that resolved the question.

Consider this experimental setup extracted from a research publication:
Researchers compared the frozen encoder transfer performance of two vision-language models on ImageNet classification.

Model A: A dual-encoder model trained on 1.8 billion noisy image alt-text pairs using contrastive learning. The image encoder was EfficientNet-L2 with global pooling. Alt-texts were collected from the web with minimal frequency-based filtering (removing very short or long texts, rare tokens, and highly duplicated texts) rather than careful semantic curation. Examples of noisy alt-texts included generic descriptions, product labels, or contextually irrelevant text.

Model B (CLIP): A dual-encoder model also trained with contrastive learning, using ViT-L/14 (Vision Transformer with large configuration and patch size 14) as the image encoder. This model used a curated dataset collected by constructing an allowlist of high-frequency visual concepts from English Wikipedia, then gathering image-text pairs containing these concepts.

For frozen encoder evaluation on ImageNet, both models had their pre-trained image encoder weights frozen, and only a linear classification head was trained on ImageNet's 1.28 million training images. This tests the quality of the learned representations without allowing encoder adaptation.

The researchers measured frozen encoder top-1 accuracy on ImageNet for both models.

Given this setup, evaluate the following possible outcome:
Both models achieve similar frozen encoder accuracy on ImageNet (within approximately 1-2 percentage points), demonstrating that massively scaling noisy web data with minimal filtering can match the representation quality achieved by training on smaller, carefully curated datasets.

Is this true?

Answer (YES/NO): YES